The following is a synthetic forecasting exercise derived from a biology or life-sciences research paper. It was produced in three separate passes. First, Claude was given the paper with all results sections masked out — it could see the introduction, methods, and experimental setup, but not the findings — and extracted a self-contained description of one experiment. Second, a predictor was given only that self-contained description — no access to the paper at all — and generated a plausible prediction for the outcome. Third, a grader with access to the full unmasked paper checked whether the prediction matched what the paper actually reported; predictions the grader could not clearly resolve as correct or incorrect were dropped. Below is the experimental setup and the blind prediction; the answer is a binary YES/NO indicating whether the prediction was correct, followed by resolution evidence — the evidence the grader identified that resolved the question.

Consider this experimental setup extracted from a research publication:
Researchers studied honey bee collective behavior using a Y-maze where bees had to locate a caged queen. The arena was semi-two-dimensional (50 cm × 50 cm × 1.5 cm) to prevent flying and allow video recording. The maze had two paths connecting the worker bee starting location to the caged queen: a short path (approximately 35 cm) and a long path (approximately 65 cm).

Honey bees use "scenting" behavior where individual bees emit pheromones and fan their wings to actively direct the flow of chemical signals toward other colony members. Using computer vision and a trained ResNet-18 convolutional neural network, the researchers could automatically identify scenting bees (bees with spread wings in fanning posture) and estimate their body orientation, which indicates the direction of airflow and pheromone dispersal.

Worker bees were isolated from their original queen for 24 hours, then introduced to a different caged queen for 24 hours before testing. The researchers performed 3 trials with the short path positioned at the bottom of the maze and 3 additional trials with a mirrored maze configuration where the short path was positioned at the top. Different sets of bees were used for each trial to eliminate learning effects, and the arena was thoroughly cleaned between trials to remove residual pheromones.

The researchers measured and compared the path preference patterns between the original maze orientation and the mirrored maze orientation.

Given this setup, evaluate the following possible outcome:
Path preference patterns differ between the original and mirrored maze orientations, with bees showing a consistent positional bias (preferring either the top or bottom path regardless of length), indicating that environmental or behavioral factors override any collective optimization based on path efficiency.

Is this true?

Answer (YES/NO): NO